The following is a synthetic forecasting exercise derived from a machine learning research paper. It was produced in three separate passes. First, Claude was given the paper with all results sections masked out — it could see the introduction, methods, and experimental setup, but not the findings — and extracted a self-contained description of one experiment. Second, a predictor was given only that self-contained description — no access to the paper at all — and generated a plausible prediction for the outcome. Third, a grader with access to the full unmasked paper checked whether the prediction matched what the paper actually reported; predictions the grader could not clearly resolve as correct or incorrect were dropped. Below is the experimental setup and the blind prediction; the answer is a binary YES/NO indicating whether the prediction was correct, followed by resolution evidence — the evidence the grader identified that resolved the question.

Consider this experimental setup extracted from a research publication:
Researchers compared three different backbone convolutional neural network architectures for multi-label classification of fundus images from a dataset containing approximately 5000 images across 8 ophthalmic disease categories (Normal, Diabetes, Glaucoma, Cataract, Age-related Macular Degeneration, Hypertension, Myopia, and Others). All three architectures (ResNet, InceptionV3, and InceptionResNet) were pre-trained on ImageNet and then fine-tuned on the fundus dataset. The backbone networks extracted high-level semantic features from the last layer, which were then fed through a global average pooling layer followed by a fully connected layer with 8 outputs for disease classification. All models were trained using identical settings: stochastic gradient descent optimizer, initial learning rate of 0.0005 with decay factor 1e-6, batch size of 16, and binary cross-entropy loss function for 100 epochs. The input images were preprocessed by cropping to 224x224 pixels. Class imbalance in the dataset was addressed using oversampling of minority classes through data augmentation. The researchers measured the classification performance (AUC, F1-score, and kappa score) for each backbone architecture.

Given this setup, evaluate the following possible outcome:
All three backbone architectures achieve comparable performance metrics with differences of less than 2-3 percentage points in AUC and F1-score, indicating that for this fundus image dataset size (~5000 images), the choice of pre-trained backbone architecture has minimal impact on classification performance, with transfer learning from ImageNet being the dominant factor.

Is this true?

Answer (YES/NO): NO